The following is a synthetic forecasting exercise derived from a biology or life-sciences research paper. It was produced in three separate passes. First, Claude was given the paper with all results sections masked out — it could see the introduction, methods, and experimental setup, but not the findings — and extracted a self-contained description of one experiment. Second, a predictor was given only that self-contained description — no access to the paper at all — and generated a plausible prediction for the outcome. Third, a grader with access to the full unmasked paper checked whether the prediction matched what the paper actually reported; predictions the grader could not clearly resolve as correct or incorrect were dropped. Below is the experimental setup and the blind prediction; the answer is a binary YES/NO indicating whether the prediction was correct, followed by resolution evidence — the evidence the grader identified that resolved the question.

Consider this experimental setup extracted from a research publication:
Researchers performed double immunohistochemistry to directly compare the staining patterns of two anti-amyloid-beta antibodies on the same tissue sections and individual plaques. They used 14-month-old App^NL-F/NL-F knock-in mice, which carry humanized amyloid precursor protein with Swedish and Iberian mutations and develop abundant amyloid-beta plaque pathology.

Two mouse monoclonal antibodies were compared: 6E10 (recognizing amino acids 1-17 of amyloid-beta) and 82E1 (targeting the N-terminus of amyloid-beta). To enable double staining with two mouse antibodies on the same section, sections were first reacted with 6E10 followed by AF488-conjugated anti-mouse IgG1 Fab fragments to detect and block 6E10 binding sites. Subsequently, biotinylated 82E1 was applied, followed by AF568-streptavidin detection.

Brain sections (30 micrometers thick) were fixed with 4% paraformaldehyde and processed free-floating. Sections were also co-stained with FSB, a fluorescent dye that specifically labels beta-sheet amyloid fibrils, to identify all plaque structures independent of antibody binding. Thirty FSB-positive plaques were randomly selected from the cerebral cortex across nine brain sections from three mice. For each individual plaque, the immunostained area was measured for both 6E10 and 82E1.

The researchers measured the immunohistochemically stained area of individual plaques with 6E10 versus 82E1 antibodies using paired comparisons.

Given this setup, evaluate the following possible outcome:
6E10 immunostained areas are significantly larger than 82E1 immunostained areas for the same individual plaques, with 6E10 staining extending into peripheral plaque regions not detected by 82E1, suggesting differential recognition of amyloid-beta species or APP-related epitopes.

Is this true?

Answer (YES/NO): NO